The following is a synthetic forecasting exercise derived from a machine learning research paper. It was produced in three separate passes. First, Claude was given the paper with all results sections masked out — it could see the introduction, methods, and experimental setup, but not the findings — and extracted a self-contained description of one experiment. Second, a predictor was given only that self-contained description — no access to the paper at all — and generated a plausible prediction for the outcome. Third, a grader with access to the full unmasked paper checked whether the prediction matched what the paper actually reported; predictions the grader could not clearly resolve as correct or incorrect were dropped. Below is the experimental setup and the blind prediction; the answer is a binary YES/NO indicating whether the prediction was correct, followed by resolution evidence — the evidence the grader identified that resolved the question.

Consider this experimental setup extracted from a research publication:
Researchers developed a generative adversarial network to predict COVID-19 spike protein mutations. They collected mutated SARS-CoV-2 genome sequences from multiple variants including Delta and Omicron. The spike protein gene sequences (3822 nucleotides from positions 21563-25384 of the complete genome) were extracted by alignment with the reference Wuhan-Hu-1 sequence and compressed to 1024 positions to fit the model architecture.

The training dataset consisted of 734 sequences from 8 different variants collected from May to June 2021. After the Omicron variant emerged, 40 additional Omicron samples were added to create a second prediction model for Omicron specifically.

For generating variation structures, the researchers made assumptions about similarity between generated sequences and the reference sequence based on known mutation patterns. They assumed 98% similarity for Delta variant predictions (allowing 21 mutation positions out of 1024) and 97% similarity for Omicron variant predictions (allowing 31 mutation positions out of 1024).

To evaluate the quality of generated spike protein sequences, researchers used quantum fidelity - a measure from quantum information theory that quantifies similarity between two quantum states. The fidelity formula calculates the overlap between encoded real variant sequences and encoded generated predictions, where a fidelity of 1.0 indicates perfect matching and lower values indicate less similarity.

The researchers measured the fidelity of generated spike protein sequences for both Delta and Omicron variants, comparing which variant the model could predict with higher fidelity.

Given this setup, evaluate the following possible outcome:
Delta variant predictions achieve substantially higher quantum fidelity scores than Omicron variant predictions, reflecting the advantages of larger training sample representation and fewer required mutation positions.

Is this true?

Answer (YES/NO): NO